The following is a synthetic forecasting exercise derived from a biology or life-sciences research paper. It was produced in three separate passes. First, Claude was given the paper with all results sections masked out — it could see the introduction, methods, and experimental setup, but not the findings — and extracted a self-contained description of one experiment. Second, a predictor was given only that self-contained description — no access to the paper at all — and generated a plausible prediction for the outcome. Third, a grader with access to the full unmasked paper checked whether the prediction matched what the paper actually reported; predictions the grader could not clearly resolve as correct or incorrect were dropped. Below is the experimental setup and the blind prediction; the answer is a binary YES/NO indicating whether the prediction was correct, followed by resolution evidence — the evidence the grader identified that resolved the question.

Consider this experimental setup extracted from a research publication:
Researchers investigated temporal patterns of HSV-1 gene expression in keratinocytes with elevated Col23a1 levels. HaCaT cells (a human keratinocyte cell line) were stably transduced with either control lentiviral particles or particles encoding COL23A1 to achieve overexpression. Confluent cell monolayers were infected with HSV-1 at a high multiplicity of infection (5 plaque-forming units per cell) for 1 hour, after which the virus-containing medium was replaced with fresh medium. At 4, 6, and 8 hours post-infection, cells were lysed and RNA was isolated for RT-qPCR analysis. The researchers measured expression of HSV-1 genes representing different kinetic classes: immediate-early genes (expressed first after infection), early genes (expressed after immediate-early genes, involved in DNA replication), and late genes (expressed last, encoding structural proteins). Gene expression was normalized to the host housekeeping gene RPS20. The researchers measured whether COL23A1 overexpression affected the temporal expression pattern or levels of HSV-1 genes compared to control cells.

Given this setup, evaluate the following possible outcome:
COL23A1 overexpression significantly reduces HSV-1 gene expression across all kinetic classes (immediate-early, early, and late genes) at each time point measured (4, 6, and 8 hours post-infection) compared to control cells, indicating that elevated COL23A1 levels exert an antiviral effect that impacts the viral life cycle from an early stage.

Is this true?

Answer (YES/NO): NO